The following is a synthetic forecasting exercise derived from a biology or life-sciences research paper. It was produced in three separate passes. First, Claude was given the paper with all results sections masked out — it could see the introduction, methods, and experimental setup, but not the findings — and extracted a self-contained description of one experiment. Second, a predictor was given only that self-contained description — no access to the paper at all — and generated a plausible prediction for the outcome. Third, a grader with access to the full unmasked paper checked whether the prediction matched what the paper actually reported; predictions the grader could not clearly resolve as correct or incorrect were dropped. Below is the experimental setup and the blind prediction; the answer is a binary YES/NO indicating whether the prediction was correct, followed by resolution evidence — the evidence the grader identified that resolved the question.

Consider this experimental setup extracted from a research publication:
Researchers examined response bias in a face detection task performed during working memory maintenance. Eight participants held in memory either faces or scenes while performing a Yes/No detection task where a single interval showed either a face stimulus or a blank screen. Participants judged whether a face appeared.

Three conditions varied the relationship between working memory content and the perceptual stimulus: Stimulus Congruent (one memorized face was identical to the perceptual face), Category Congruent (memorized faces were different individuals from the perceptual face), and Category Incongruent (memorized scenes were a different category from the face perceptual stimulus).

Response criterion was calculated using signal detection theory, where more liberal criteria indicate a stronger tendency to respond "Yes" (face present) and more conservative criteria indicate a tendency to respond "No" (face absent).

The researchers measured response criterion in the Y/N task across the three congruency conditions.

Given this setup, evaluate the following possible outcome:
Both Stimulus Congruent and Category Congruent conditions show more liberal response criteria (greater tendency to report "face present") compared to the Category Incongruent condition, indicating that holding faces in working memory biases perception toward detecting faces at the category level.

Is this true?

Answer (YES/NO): NO